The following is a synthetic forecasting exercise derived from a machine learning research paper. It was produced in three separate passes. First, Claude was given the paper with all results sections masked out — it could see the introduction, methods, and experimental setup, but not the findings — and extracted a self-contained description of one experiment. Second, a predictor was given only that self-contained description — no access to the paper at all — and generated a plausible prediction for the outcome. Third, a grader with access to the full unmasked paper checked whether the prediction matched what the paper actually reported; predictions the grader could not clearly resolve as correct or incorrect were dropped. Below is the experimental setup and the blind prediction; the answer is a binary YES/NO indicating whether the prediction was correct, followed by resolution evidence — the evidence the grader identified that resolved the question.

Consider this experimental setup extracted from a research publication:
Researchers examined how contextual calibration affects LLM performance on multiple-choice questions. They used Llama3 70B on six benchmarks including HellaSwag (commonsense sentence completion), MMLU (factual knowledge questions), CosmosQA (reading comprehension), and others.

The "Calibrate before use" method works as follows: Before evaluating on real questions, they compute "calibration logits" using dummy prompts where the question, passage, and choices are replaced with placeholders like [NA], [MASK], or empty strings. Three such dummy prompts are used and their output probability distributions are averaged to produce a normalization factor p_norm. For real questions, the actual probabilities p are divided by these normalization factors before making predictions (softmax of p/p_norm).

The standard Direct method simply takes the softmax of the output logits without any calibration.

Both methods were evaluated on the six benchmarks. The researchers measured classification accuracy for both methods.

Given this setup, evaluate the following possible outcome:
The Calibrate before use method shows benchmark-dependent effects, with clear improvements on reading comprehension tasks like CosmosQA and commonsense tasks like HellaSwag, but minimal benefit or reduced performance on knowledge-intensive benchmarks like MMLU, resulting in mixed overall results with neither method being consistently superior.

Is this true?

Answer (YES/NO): NO